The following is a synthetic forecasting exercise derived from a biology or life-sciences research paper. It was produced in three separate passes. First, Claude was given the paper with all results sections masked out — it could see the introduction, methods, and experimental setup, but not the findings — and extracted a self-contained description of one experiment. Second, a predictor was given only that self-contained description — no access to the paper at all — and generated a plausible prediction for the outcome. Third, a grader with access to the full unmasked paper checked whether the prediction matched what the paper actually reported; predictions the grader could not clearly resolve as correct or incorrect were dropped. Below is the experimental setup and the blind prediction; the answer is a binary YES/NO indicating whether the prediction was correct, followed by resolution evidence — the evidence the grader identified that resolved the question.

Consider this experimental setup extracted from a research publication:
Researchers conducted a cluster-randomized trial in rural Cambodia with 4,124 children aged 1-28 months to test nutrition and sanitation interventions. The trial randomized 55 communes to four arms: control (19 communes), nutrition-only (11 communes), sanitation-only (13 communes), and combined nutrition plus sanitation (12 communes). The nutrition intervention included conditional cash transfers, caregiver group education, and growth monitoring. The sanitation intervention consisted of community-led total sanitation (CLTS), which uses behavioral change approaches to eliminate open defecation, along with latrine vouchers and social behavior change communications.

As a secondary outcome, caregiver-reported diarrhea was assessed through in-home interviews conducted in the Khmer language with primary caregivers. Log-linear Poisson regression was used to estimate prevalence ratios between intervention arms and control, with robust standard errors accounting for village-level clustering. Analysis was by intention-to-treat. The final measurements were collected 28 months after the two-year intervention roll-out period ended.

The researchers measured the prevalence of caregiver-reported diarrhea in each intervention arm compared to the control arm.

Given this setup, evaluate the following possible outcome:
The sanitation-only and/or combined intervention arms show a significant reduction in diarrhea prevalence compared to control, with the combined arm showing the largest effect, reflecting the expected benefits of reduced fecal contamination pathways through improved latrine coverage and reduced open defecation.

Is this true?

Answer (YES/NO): NO